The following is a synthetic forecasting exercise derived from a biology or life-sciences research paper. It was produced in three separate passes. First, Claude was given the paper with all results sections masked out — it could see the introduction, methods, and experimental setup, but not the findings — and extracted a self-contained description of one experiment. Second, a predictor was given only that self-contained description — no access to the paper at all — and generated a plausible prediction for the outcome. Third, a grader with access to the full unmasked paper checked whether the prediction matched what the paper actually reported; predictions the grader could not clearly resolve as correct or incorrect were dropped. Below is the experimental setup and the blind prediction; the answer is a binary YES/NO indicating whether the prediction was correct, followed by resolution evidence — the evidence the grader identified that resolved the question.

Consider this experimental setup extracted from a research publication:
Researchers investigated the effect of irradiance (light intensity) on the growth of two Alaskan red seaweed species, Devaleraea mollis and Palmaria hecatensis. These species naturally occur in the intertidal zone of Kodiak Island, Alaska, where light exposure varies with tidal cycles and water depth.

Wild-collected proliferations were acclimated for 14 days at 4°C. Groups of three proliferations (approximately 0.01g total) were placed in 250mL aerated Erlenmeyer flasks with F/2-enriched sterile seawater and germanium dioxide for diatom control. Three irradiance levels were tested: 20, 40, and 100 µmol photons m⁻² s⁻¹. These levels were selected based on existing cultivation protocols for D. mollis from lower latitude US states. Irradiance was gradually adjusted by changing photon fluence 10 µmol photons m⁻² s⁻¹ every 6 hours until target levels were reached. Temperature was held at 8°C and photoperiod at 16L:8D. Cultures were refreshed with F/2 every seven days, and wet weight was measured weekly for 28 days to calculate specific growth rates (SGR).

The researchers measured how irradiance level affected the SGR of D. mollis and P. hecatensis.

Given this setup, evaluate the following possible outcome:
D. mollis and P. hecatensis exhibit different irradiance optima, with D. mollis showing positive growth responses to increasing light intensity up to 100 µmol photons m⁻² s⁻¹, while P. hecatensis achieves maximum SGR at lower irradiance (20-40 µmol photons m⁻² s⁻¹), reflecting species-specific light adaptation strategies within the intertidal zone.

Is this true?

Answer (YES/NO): NO